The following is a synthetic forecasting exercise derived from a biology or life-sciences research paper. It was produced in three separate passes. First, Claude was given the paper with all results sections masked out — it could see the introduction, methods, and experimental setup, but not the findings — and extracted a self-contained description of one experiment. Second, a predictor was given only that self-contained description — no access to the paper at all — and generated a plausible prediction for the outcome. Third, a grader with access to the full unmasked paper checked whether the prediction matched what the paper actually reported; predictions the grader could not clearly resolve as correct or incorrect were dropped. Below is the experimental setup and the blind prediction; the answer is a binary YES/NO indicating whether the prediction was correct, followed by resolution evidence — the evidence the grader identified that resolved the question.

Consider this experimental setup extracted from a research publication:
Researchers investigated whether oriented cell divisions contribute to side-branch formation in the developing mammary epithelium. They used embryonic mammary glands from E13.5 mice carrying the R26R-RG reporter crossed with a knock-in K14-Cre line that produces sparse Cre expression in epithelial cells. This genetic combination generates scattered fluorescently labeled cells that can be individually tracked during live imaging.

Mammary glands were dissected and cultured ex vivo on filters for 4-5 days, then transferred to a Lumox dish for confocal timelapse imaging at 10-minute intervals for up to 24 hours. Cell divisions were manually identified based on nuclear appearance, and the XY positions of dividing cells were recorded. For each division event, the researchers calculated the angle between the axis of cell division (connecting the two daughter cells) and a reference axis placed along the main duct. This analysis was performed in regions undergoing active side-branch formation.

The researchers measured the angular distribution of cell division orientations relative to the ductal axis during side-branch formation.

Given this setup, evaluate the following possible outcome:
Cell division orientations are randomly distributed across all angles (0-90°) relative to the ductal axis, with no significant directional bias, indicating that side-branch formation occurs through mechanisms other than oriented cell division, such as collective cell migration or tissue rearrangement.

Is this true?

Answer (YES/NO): YES